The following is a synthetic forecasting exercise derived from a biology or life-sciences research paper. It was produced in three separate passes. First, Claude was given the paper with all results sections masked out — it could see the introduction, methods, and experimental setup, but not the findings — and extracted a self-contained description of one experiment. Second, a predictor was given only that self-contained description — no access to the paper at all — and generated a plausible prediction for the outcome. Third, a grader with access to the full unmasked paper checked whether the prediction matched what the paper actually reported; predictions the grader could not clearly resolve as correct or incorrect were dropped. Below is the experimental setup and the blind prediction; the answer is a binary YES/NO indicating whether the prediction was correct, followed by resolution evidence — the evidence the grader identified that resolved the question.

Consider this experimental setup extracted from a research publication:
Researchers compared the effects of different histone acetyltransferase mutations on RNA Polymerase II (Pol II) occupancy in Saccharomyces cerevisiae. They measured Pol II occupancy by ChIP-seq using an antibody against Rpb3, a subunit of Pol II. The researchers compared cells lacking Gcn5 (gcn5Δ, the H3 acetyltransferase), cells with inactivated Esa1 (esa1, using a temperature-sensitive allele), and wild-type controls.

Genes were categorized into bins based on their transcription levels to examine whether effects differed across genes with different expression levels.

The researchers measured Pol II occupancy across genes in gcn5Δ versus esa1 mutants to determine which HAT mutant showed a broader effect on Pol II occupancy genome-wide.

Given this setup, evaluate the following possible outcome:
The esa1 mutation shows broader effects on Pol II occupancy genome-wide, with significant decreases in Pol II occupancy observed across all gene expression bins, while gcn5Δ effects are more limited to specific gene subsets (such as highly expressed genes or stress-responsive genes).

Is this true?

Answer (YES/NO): NO